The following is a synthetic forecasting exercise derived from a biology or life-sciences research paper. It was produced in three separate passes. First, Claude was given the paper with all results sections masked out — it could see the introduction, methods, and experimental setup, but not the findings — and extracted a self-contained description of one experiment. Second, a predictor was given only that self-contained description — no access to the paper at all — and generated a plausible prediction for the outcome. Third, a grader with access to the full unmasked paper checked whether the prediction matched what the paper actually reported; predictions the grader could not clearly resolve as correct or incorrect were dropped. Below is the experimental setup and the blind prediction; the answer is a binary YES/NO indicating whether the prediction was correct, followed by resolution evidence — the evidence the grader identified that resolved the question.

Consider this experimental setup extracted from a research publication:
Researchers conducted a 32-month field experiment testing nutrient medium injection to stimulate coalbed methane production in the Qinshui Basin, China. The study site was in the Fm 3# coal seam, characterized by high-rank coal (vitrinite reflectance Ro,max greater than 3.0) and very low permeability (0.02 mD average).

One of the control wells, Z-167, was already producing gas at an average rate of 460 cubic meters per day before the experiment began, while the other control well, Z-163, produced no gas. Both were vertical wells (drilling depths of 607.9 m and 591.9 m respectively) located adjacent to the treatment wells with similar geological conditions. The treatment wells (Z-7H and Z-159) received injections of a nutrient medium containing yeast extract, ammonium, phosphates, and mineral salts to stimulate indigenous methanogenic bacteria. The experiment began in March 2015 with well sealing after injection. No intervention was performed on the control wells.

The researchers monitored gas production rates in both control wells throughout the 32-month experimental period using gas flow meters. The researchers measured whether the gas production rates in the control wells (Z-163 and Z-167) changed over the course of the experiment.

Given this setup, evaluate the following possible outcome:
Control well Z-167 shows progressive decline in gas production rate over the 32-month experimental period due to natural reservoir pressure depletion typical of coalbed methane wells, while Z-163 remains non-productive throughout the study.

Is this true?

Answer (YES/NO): NO